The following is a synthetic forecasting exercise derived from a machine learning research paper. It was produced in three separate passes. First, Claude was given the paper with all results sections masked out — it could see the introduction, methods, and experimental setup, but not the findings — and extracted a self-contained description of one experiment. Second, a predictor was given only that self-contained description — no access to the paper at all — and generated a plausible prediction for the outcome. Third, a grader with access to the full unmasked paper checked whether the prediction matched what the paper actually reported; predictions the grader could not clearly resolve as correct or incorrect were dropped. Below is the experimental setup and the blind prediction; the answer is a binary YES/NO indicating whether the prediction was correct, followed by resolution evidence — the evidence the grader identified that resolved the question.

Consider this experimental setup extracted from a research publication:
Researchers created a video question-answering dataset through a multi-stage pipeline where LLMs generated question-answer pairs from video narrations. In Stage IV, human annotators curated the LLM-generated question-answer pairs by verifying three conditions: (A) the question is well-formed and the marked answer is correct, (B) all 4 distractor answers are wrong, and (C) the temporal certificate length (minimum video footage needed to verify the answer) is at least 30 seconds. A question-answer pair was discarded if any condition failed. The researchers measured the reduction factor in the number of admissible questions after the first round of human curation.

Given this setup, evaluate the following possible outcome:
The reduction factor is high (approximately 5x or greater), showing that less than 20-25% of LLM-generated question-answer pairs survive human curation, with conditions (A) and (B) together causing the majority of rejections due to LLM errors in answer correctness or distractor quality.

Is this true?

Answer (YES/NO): NO